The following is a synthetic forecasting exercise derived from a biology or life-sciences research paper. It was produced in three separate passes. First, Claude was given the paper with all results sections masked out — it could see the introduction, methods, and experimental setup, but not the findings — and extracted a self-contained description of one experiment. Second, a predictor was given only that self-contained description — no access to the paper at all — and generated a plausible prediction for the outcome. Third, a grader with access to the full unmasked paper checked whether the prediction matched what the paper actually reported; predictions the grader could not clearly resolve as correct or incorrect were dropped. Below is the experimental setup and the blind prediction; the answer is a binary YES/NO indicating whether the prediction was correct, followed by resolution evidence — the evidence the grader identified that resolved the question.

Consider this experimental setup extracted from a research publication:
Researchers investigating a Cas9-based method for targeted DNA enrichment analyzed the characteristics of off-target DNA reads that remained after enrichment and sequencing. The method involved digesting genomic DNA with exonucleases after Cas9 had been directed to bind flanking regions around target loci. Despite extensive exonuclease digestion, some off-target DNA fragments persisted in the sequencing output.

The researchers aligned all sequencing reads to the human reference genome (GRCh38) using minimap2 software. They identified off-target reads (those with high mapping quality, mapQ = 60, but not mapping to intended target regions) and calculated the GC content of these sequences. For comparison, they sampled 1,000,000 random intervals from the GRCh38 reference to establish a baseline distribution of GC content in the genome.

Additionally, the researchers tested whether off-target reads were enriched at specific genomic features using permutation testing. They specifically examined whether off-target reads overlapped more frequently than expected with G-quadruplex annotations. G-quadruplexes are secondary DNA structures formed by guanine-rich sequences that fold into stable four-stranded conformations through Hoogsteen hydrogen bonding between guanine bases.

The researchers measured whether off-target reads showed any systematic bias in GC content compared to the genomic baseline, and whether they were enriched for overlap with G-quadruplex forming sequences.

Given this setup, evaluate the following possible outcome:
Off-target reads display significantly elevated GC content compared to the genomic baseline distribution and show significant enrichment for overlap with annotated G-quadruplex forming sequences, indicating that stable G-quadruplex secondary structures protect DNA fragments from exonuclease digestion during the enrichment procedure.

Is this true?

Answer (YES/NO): NO